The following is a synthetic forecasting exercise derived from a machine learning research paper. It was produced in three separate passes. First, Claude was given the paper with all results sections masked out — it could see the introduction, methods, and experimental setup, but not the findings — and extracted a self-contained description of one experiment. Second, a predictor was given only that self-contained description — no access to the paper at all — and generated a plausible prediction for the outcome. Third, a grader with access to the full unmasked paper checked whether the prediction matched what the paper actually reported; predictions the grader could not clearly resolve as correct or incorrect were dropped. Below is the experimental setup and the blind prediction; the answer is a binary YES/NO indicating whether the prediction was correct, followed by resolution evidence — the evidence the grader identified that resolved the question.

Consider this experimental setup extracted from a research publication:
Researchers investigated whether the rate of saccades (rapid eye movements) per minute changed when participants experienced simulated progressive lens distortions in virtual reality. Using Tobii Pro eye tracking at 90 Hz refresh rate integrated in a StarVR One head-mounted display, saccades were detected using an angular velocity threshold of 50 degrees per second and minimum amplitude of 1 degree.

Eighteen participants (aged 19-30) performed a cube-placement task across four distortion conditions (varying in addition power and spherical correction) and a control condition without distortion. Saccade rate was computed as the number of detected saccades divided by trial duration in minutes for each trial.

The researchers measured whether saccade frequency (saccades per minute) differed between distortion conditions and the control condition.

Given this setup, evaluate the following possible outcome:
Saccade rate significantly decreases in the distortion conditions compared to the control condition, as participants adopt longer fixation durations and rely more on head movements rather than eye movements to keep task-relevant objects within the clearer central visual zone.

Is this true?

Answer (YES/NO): NO